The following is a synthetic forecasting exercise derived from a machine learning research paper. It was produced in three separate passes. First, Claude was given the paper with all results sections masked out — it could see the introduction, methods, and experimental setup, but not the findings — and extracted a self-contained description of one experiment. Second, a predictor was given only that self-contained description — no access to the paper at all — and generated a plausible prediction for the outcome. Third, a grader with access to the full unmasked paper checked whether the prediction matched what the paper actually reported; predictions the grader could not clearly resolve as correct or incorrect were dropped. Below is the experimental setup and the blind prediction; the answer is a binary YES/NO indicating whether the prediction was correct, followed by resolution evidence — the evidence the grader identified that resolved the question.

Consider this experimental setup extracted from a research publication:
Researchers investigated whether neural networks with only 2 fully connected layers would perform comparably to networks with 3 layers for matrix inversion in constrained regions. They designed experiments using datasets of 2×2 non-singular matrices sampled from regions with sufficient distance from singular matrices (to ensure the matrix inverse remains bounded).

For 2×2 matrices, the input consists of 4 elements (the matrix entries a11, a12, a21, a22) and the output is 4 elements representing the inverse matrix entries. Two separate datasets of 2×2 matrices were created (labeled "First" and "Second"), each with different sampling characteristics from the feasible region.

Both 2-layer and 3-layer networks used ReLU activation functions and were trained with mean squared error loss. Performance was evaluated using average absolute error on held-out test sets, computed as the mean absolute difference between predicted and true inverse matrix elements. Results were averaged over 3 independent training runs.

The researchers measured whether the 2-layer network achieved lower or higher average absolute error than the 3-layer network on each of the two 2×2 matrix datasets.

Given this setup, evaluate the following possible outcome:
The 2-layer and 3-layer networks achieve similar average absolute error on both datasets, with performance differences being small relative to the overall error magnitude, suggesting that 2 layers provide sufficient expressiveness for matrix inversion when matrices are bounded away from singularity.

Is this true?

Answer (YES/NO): YES